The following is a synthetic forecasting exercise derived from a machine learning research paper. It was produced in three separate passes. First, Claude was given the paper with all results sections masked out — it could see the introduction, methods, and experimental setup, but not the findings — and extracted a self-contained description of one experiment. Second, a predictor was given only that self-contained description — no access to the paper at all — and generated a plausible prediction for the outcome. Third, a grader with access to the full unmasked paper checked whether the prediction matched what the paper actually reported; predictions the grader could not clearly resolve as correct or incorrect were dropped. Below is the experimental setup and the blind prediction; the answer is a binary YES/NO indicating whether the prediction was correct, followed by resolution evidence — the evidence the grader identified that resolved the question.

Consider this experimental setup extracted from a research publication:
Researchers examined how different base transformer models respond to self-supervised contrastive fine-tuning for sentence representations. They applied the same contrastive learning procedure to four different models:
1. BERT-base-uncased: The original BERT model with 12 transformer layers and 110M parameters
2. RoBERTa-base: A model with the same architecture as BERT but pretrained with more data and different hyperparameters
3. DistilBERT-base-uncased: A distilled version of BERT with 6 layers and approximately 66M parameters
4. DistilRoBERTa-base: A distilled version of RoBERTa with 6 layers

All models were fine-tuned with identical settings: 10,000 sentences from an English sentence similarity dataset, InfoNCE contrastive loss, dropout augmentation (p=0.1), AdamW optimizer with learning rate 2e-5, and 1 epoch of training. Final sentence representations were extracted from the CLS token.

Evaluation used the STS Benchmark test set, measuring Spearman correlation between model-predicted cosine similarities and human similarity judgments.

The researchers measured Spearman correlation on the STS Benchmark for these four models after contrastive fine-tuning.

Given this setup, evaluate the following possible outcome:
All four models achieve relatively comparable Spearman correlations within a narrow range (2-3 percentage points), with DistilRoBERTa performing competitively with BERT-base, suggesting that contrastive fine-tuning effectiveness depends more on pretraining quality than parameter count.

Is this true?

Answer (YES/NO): NO